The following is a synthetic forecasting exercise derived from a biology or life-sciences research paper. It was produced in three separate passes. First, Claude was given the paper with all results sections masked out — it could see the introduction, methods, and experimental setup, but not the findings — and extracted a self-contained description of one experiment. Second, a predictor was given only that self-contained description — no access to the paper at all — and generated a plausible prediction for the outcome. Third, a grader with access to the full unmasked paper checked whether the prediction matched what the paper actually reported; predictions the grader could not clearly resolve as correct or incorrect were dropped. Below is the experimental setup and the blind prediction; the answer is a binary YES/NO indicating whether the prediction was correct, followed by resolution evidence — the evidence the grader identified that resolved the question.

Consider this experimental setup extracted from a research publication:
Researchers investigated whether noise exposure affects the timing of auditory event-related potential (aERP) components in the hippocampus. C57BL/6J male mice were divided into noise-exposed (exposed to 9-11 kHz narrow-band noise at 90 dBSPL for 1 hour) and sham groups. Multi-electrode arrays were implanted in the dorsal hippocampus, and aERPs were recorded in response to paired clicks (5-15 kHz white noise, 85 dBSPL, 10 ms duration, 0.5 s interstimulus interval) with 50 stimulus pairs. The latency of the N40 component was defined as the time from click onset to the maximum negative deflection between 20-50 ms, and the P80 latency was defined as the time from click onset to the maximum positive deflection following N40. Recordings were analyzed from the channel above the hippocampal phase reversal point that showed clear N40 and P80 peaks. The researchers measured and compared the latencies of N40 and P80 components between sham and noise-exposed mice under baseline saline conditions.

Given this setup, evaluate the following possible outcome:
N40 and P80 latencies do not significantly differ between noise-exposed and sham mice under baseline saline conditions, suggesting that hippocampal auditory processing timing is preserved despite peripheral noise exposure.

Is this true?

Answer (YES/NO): NO